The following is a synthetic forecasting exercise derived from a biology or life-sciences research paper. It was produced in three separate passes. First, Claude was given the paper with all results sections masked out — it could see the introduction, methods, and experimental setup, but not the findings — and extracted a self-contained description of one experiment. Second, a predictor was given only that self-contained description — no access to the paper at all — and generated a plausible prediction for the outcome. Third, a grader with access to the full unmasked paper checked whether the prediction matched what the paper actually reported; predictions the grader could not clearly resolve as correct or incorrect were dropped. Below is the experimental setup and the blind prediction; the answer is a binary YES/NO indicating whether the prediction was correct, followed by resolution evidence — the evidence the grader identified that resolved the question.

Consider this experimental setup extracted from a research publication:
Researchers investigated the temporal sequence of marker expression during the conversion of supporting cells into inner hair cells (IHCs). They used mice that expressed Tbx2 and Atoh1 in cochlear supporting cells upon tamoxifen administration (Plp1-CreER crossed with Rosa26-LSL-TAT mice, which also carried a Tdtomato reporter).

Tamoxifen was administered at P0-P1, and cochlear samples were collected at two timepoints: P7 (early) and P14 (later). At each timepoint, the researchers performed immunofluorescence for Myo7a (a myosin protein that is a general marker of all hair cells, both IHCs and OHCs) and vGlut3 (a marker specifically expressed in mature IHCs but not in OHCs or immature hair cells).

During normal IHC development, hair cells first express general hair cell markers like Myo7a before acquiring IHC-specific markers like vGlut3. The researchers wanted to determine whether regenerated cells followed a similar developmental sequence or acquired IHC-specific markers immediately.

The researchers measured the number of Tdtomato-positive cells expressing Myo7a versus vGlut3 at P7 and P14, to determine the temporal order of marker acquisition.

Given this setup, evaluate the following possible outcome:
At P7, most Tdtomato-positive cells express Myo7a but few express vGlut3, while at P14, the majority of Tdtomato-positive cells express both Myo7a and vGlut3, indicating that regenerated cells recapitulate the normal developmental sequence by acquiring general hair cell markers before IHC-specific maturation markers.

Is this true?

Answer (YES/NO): YES